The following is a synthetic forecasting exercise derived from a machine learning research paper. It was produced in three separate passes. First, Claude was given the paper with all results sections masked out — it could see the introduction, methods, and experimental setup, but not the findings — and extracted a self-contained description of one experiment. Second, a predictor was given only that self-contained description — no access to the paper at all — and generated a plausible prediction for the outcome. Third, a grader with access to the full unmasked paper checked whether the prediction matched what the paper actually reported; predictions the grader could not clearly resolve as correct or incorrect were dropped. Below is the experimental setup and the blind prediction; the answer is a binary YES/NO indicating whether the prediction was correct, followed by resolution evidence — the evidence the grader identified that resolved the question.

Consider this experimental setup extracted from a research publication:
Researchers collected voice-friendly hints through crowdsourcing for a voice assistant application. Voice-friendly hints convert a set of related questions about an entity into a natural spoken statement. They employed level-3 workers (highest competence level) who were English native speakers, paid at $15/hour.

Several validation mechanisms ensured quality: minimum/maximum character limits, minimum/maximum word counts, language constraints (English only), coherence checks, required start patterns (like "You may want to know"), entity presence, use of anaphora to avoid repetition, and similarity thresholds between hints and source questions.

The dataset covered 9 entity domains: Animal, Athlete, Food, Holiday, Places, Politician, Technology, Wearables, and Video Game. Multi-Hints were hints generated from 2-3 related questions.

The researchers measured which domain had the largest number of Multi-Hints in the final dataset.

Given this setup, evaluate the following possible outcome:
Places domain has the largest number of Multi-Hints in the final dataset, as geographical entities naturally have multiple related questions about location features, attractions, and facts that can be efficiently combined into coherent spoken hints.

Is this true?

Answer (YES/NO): NO